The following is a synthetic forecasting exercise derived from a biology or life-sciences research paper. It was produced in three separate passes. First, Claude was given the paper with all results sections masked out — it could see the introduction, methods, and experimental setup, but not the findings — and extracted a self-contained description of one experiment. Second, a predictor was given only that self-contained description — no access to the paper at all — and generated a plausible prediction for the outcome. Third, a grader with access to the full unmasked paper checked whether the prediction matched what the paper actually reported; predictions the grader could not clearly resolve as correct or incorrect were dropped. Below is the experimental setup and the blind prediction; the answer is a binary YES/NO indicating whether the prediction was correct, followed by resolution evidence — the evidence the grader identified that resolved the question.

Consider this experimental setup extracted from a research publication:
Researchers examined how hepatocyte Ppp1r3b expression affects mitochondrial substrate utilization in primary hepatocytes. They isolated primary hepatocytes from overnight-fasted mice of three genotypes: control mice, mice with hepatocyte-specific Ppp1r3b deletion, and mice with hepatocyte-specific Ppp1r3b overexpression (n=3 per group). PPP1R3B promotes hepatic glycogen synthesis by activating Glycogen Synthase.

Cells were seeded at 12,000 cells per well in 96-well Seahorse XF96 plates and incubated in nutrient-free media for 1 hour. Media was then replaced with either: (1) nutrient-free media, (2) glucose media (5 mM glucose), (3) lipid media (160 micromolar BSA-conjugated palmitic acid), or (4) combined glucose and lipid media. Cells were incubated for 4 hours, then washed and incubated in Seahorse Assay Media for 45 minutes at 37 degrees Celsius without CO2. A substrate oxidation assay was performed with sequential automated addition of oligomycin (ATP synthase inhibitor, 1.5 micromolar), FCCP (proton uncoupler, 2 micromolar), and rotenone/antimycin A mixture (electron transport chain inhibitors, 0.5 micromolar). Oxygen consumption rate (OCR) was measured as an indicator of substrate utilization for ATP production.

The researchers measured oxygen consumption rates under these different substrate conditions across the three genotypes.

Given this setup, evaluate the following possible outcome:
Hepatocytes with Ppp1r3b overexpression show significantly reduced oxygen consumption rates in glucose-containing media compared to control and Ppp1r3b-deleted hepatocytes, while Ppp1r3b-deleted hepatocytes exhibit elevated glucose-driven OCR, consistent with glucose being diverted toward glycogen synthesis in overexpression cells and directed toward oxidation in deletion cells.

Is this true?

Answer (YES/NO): NO